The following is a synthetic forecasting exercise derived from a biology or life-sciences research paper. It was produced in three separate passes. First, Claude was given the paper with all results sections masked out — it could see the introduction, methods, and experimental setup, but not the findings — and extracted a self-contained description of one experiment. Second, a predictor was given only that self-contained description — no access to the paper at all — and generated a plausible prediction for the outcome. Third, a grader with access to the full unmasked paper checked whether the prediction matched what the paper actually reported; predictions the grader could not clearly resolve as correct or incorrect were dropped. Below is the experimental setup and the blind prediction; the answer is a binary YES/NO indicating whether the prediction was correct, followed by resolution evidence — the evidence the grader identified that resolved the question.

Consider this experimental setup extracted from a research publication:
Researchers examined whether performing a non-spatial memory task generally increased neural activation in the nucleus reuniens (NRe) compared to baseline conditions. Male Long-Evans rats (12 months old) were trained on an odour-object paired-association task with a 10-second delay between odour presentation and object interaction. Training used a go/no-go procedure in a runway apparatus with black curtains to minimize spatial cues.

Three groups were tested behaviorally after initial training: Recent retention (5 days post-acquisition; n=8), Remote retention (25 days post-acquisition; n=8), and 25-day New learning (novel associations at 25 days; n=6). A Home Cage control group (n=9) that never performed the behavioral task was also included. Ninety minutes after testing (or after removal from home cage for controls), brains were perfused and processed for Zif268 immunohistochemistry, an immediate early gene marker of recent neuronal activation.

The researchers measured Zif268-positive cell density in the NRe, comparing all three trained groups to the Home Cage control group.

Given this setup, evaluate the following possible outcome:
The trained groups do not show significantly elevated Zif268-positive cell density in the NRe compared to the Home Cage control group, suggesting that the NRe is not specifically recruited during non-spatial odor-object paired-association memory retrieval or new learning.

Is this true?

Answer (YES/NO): NO